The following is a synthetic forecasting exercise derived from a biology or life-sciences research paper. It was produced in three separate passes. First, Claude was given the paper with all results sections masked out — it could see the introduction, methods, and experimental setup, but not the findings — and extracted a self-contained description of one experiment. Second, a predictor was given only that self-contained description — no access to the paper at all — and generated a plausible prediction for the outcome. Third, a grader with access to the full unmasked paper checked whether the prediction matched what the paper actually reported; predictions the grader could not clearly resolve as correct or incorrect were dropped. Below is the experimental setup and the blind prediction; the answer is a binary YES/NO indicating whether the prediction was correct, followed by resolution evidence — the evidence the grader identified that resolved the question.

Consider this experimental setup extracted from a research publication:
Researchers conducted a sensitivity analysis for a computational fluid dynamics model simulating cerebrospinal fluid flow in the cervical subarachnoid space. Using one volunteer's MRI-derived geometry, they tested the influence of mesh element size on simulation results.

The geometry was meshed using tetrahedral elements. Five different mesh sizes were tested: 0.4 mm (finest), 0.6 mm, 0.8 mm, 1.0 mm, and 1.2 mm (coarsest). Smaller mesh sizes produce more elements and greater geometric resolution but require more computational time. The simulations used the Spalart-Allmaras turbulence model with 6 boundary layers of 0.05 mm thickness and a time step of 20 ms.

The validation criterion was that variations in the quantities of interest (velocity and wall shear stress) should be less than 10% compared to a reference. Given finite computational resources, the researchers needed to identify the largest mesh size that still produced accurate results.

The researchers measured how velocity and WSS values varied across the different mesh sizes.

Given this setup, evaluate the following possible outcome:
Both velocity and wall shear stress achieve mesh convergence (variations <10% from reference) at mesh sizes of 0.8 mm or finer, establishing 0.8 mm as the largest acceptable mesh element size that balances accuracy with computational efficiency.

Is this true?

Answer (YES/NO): NO